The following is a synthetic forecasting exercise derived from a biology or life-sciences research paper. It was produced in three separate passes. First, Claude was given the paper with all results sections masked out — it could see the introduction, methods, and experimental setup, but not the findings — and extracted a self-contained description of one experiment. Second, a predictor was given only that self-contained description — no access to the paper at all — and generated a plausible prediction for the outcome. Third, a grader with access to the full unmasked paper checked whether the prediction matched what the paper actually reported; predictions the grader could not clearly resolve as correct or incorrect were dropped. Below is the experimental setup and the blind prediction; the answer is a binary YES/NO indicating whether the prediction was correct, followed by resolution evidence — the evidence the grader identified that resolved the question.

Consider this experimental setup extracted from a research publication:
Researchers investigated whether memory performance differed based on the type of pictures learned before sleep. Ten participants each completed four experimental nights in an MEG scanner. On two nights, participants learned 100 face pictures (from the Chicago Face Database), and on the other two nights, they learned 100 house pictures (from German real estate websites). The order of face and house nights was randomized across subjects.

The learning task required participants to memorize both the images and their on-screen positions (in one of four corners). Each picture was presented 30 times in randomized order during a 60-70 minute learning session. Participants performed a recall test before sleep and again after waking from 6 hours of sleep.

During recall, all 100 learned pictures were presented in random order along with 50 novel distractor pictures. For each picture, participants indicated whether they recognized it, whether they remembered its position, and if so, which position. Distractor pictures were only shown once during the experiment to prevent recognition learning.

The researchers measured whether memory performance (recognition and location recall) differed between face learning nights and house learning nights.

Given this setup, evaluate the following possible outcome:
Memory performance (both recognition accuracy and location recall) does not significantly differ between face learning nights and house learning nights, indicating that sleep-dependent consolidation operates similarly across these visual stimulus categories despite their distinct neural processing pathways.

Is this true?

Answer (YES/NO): YES